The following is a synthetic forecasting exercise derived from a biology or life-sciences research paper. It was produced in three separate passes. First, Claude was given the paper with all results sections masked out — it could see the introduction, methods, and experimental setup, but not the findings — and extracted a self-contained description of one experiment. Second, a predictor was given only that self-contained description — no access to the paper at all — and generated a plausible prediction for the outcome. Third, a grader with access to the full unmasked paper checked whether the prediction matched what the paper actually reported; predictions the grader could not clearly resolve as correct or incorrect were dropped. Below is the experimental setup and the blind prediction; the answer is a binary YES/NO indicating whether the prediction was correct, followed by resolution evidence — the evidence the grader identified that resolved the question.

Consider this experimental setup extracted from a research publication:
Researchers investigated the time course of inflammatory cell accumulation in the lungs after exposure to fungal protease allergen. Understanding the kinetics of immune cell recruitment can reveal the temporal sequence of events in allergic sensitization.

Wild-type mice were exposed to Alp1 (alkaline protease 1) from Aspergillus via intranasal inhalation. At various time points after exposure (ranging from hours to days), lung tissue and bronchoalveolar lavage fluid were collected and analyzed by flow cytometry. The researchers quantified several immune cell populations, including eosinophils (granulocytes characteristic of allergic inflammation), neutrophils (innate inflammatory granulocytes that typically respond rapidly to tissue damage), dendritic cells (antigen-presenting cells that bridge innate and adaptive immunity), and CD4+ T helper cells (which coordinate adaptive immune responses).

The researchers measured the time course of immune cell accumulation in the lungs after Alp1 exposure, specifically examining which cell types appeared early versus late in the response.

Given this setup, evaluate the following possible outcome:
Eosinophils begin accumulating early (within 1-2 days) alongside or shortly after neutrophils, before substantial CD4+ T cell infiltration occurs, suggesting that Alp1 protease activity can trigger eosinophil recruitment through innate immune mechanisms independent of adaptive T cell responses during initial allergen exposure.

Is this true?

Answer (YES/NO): NO